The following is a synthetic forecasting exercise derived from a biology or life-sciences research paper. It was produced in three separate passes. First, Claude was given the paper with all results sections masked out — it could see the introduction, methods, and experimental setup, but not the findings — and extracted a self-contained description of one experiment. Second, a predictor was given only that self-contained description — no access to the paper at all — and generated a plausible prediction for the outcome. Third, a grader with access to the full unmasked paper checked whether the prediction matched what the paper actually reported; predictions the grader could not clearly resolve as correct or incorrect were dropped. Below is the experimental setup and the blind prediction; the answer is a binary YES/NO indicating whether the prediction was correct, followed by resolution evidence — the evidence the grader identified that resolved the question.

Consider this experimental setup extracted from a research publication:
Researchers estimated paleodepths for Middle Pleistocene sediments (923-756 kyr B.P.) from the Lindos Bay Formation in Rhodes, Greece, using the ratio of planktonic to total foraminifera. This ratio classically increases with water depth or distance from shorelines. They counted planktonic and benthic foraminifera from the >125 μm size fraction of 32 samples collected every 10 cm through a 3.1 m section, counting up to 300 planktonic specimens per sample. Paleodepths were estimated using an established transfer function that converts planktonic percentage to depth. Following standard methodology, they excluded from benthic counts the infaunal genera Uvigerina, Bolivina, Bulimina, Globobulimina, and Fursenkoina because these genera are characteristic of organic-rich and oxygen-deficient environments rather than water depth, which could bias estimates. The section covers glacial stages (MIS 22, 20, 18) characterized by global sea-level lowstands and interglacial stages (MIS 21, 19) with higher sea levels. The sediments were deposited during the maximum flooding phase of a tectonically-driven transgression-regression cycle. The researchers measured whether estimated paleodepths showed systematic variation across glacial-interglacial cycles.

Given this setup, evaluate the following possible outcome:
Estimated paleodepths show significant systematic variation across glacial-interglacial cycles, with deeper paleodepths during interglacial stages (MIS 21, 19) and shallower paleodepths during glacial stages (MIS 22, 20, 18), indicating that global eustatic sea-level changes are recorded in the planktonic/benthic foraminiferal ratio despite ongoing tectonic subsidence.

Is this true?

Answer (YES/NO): YES